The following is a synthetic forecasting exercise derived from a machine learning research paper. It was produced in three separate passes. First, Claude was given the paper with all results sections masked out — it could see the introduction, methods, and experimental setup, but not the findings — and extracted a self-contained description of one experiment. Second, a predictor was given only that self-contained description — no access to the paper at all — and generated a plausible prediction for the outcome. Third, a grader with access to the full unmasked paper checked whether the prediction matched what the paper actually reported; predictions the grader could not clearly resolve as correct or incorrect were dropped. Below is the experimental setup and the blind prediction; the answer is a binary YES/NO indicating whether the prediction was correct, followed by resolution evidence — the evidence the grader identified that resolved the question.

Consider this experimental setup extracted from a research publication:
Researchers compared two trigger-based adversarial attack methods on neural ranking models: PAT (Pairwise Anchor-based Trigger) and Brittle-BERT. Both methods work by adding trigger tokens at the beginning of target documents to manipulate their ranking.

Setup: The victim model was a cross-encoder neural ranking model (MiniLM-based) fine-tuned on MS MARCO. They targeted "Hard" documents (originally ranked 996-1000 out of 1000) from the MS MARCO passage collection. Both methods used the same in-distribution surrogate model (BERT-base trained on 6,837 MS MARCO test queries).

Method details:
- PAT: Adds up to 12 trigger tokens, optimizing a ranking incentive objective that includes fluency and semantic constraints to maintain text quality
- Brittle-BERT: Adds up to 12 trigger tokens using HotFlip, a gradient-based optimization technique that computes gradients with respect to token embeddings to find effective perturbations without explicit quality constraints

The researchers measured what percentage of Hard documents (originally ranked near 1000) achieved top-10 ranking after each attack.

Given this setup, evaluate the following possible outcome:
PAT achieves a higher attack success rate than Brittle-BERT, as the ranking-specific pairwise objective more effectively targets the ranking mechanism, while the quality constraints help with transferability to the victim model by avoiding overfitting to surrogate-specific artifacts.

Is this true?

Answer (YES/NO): NO